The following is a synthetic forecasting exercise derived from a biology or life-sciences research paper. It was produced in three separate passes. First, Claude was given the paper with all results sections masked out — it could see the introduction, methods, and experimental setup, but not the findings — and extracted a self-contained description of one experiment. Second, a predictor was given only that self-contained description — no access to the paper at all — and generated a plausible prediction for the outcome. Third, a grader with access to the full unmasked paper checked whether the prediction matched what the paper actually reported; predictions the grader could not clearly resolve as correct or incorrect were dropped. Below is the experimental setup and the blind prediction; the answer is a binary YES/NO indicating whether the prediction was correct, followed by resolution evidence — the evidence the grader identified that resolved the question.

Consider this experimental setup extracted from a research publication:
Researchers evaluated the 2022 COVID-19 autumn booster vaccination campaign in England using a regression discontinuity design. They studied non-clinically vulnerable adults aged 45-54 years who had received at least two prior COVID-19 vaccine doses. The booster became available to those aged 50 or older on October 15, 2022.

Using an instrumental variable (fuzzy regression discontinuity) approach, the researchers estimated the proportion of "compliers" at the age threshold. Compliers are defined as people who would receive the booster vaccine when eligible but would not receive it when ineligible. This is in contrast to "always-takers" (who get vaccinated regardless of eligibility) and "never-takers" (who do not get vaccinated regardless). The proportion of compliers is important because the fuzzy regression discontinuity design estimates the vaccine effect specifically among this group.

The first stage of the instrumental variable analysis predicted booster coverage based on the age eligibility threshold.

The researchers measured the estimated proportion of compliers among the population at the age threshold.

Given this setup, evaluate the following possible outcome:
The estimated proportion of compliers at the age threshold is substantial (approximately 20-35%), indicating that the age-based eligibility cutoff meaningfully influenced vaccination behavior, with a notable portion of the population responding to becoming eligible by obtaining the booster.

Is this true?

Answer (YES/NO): YES